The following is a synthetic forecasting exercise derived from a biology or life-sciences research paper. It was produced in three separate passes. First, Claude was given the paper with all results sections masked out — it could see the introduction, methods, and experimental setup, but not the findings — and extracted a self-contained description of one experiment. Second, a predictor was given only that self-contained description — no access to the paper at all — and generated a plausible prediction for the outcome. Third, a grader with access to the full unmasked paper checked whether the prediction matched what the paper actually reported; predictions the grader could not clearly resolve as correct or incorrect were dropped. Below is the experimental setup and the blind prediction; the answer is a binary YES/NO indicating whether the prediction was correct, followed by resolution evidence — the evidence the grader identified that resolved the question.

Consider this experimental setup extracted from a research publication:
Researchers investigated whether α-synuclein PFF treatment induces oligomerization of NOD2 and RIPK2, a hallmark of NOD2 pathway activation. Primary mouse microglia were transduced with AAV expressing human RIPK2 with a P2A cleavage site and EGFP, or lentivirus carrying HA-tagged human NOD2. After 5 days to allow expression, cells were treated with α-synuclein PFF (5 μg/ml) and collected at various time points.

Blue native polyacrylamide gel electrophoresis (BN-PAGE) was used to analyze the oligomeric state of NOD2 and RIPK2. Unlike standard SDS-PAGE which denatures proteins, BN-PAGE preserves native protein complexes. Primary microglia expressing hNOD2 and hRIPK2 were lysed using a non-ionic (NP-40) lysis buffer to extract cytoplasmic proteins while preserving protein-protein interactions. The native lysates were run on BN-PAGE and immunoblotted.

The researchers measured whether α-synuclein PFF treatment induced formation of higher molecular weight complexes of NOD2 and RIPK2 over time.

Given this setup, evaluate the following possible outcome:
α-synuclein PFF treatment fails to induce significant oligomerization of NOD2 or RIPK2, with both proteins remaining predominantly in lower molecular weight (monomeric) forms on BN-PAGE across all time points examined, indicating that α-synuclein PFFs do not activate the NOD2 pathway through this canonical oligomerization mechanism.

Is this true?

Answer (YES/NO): NO